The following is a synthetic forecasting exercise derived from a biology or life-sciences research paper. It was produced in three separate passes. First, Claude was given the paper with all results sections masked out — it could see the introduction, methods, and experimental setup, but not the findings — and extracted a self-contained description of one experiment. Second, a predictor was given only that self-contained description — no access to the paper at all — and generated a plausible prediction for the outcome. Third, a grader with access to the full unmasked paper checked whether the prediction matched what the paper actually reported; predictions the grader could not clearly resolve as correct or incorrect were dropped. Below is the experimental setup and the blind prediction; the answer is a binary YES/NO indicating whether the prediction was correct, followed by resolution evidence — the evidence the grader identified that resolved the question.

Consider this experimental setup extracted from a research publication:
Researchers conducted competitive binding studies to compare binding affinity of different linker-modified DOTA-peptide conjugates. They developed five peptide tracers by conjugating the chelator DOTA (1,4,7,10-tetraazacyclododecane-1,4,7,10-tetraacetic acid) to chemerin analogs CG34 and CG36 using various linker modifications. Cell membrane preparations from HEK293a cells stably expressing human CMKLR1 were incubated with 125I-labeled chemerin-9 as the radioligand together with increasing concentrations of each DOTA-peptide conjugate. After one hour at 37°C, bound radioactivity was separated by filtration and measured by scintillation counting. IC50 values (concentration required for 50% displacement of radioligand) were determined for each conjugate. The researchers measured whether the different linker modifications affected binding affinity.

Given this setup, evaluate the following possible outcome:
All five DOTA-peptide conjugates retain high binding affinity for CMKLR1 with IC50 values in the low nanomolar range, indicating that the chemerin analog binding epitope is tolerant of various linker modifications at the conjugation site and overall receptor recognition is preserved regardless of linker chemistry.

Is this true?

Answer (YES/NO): YES